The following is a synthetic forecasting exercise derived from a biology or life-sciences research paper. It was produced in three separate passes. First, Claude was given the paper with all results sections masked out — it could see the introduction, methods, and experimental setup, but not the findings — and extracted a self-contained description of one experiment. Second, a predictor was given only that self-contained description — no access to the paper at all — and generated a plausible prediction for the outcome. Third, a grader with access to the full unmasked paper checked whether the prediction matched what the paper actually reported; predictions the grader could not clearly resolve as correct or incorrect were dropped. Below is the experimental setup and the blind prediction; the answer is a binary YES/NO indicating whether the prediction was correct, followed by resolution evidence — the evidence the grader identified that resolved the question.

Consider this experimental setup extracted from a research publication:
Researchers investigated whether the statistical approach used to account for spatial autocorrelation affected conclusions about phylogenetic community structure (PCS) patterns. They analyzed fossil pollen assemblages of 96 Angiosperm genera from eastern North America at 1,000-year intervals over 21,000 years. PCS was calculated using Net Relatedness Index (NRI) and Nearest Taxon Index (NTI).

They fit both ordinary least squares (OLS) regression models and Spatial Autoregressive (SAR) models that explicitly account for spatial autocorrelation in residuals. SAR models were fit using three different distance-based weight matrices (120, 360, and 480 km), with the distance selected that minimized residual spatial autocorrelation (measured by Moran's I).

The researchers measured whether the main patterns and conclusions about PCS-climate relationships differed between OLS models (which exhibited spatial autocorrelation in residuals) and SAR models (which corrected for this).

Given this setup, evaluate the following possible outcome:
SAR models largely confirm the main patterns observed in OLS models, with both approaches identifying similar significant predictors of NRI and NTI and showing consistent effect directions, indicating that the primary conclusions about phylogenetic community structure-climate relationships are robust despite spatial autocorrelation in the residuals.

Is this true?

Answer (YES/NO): NO